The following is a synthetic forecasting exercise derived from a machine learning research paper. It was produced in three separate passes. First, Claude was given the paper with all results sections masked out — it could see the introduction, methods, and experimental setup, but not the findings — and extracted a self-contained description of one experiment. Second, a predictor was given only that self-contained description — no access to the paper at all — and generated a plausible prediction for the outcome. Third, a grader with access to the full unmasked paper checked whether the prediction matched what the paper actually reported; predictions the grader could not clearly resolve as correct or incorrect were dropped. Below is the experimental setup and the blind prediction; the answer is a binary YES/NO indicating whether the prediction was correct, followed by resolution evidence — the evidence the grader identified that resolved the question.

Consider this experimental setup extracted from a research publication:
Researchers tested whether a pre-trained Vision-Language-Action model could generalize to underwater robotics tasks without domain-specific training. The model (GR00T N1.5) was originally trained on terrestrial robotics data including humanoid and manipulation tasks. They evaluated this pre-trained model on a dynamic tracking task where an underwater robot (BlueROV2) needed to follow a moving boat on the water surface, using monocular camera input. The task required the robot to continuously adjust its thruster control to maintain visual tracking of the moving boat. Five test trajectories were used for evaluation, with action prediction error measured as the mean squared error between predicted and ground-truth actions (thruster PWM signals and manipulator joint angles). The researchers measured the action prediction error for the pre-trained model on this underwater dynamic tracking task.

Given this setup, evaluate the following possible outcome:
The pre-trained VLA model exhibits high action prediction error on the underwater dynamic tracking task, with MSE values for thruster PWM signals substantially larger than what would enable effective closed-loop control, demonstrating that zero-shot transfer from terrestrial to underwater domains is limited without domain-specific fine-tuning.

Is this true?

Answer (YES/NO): YES